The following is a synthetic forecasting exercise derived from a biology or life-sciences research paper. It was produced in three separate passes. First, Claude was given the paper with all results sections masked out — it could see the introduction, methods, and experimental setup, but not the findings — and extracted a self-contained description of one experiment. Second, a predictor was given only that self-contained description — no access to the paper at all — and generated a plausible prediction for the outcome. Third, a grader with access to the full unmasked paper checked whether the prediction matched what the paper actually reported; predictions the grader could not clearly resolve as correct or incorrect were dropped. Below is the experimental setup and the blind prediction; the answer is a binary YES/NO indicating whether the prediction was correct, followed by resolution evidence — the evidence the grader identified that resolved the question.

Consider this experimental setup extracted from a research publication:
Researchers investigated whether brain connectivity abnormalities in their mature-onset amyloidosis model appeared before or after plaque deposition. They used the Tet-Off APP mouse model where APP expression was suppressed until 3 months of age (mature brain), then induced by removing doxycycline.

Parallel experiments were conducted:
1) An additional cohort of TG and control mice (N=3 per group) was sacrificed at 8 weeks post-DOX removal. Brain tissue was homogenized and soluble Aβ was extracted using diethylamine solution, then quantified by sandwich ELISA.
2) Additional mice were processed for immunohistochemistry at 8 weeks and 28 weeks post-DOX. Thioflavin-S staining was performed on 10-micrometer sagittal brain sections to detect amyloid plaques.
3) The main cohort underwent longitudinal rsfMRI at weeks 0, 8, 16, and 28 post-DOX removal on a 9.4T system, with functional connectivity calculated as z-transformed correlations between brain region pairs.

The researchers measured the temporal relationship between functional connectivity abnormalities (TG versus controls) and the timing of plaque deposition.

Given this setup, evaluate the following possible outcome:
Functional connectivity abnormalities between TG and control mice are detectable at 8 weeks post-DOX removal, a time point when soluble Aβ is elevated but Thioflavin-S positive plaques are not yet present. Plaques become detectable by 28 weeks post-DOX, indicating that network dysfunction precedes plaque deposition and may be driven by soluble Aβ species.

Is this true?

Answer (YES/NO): YES